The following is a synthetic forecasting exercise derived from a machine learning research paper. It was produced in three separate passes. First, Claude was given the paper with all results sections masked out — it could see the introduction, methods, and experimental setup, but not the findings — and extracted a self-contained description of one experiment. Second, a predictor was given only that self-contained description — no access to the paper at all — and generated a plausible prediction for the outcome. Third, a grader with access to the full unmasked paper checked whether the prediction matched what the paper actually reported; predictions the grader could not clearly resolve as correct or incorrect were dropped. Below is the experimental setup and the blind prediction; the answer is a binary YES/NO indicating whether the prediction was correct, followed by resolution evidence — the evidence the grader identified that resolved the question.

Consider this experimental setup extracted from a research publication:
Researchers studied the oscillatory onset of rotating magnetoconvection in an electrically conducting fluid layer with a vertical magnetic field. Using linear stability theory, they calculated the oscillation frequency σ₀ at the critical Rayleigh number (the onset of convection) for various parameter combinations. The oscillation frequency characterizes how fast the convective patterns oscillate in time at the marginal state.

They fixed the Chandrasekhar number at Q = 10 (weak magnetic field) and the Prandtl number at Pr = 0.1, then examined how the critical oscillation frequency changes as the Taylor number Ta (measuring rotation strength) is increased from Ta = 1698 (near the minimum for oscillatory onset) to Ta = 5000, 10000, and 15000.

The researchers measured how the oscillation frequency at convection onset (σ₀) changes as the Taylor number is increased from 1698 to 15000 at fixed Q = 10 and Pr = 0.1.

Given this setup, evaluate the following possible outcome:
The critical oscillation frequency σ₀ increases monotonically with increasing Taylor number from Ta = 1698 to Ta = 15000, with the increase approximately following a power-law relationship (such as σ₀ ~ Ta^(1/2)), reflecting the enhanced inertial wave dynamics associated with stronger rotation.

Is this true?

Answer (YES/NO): NO